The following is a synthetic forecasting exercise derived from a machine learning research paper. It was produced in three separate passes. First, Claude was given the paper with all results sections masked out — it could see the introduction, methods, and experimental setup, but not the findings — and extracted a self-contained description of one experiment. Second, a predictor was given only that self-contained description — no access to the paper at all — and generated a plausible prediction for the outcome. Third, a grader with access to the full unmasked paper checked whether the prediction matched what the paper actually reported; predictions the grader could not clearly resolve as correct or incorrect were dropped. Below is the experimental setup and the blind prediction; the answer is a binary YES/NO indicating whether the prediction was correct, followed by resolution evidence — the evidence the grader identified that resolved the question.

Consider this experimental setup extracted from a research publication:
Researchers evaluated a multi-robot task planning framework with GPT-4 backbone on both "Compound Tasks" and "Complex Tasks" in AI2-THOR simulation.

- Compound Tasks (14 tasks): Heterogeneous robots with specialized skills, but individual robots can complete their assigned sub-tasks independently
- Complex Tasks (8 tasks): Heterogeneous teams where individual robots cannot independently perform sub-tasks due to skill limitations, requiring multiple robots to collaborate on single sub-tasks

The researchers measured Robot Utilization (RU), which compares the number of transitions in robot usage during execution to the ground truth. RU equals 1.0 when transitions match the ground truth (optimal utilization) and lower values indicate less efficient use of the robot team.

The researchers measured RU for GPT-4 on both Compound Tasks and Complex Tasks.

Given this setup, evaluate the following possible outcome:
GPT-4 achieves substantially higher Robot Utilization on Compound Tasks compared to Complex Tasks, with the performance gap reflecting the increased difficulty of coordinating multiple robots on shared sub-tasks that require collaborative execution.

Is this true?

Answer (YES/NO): NO